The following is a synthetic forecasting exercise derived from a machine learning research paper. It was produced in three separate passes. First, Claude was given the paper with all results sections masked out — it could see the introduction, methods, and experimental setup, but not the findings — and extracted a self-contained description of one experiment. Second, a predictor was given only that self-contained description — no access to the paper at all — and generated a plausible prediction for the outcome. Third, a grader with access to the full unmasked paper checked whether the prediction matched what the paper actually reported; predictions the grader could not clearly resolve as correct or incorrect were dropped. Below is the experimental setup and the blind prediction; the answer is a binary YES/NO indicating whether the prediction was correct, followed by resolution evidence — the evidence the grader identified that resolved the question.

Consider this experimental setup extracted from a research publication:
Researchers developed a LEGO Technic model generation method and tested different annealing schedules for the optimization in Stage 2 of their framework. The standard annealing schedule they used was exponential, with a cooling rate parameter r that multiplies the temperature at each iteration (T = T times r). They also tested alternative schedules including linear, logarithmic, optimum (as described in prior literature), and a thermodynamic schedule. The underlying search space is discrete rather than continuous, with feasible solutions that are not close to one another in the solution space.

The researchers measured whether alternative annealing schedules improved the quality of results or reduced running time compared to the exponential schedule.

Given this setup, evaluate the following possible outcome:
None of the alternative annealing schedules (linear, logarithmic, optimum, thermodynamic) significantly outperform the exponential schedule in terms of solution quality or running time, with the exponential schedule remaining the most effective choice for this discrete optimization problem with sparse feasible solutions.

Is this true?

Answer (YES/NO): YES